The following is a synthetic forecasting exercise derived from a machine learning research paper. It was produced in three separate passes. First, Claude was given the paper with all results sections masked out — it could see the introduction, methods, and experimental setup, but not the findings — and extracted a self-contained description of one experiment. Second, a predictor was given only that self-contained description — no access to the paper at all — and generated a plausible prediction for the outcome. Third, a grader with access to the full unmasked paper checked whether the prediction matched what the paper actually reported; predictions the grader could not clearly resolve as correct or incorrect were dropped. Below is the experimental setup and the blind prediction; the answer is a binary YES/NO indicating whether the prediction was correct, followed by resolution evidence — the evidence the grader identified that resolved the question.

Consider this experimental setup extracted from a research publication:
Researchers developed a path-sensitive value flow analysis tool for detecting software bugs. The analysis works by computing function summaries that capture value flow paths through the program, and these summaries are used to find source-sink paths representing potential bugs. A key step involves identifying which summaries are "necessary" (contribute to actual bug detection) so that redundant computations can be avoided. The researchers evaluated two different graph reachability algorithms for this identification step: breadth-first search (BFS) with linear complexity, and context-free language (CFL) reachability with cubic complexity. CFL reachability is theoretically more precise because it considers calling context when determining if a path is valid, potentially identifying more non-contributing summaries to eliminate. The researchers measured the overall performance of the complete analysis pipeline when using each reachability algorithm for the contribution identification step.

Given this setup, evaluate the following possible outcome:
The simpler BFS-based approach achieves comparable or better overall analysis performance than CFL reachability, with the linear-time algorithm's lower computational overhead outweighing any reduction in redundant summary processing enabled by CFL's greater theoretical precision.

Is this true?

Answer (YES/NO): YES